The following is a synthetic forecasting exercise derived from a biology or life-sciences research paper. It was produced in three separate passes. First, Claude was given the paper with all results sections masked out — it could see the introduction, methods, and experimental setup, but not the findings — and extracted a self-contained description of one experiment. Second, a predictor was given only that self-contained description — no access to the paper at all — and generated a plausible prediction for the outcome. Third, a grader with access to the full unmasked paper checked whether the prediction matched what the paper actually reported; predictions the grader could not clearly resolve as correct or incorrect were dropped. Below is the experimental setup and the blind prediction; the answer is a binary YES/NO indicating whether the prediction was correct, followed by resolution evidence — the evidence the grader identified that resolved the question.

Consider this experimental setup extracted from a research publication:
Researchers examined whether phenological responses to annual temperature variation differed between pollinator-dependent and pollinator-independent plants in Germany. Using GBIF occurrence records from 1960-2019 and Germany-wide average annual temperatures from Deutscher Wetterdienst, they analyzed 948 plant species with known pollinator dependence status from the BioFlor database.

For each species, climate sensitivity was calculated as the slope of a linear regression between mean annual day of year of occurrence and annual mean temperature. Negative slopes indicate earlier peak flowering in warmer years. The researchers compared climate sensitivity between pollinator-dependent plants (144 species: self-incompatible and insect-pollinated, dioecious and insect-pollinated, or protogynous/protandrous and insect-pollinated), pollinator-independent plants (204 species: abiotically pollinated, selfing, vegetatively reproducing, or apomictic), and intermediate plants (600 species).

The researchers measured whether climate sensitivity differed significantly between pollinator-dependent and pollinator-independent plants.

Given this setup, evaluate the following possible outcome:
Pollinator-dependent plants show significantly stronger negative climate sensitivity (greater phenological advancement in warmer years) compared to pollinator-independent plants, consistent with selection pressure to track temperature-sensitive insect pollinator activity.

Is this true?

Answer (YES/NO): NO